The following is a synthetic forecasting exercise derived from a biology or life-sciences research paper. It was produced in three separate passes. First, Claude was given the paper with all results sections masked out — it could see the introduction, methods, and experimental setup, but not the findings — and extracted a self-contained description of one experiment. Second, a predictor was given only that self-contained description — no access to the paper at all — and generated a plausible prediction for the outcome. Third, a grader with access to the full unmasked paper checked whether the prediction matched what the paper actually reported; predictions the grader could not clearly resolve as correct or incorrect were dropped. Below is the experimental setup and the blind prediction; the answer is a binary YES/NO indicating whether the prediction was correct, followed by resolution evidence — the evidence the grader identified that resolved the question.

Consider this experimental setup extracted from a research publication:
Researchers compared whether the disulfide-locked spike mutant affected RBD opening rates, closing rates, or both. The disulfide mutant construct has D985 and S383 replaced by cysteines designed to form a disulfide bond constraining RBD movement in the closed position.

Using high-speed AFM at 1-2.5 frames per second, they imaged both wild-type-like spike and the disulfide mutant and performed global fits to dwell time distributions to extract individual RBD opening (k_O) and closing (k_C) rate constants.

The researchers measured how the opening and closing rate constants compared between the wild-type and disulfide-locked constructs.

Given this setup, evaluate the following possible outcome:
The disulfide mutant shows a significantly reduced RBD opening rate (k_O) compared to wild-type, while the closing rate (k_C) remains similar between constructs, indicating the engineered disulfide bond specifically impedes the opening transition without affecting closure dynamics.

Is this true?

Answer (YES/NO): NO